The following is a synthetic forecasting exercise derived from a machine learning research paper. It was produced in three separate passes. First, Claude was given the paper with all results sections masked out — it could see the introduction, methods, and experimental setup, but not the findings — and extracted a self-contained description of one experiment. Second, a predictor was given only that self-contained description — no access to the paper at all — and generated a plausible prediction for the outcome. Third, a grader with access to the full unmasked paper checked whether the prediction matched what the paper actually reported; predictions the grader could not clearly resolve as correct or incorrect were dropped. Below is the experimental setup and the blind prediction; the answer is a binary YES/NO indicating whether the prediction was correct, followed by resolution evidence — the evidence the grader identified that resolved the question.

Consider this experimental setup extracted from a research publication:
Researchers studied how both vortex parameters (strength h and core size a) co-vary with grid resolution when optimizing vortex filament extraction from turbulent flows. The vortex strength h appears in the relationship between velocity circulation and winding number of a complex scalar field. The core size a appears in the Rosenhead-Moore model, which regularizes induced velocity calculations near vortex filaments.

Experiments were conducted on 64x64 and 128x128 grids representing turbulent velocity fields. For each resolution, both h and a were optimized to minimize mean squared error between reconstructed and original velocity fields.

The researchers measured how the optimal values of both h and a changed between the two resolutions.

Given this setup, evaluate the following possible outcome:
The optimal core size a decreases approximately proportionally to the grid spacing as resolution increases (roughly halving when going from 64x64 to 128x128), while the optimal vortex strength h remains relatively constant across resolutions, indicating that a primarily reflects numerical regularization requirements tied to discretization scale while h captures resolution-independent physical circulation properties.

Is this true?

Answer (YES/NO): NO